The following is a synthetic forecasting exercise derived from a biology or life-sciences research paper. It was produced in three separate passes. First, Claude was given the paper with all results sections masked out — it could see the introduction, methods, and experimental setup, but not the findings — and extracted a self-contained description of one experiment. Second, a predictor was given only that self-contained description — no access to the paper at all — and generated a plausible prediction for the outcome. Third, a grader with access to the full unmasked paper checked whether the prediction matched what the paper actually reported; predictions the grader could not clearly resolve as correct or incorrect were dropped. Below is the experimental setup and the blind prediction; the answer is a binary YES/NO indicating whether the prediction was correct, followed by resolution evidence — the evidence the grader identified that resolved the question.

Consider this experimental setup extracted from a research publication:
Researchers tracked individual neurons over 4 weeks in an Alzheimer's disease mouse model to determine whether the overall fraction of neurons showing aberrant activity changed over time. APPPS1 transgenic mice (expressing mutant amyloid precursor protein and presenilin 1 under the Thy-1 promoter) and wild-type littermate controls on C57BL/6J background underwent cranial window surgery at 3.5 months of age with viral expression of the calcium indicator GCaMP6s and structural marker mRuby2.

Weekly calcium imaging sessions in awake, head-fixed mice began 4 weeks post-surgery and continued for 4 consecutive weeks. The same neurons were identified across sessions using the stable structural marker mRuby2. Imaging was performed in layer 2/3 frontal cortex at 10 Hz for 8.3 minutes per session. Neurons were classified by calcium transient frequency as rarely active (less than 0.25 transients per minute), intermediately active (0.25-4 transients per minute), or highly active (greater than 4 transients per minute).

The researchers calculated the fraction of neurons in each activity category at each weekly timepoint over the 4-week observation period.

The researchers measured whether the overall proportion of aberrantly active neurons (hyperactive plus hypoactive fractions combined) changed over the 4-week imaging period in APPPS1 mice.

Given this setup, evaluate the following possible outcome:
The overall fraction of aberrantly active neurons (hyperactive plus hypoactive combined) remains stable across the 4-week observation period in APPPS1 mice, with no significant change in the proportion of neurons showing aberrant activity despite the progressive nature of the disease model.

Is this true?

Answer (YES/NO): YES